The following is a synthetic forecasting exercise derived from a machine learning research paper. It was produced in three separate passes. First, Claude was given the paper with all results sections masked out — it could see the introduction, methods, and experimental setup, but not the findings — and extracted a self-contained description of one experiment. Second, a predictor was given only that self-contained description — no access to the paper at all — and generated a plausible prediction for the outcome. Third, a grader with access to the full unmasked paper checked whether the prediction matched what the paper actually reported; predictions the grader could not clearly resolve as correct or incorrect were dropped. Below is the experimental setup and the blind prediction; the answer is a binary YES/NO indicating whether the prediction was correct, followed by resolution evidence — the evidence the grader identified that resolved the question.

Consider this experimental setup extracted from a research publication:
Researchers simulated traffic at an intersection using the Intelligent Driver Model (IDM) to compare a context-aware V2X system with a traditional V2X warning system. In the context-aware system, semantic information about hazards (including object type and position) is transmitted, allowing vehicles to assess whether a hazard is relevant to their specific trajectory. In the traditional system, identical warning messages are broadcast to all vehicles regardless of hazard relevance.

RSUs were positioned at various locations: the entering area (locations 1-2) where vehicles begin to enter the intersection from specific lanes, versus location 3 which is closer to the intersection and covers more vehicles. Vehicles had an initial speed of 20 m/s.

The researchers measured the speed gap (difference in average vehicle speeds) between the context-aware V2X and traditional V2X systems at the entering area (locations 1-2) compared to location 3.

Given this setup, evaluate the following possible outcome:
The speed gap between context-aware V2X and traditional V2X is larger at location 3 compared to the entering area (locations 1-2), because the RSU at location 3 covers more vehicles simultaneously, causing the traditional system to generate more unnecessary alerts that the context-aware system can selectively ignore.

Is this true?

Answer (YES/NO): YES